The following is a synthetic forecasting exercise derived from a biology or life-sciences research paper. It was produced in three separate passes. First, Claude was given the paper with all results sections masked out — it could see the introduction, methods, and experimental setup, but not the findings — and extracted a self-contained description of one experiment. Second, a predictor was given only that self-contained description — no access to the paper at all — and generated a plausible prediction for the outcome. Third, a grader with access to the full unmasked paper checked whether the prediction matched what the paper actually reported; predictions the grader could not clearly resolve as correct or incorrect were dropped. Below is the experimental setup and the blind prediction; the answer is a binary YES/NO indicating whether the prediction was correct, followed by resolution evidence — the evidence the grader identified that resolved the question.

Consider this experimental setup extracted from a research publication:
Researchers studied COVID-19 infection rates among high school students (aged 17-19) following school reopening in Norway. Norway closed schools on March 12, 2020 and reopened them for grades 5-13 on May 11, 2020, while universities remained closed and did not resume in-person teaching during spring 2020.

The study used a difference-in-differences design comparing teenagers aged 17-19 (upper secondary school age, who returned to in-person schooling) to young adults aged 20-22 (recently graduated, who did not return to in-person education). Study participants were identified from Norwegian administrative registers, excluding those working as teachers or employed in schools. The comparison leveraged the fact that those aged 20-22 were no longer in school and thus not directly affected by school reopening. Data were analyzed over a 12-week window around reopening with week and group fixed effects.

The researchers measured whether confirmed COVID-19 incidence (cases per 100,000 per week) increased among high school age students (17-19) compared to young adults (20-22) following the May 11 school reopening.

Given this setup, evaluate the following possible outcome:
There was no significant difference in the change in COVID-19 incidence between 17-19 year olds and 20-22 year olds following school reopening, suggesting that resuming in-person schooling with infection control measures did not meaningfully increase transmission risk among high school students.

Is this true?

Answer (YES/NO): YES